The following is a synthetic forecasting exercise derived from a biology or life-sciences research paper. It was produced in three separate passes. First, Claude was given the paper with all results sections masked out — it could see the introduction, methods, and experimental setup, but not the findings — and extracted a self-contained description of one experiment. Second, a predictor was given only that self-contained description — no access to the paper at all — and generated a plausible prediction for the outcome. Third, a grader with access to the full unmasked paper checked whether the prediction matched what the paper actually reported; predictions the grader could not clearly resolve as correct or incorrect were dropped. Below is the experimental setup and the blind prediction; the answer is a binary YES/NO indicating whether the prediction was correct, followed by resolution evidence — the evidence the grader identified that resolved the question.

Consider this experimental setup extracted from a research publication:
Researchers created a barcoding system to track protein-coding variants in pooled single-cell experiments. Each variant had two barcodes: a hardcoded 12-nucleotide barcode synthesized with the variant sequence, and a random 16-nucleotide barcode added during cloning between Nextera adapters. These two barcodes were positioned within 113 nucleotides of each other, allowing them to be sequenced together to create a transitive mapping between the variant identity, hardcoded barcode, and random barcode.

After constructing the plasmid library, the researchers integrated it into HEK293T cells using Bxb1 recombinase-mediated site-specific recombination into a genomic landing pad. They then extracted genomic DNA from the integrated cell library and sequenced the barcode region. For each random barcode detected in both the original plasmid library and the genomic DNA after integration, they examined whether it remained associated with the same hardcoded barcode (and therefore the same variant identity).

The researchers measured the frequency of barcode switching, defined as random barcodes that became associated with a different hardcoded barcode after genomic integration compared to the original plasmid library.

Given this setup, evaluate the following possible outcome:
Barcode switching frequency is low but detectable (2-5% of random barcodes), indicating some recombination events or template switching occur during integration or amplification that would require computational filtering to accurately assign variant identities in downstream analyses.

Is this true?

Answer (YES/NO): NO